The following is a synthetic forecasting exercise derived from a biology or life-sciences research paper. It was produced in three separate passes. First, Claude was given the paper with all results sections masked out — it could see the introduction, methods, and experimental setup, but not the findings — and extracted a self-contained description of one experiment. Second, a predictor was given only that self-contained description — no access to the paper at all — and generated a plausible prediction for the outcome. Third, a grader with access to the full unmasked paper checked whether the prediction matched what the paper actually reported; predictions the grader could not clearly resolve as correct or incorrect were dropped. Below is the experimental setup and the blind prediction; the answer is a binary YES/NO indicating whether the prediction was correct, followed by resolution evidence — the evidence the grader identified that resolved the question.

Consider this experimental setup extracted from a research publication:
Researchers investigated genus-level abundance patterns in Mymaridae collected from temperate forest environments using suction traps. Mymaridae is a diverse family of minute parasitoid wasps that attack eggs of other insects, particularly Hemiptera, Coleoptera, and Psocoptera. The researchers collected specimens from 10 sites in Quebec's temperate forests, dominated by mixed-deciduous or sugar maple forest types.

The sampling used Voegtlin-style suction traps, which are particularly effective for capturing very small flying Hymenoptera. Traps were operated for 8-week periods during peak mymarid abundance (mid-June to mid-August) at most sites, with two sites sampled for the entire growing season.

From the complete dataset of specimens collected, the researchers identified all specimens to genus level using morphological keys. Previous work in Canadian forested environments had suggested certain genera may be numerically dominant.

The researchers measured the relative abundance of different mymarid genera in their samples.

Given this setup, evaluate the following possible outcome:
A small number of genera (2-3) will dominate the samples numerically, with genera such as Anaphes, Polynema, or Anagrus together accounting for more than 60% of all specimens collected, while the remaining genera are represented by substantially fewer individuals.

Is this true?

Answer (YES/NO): NO